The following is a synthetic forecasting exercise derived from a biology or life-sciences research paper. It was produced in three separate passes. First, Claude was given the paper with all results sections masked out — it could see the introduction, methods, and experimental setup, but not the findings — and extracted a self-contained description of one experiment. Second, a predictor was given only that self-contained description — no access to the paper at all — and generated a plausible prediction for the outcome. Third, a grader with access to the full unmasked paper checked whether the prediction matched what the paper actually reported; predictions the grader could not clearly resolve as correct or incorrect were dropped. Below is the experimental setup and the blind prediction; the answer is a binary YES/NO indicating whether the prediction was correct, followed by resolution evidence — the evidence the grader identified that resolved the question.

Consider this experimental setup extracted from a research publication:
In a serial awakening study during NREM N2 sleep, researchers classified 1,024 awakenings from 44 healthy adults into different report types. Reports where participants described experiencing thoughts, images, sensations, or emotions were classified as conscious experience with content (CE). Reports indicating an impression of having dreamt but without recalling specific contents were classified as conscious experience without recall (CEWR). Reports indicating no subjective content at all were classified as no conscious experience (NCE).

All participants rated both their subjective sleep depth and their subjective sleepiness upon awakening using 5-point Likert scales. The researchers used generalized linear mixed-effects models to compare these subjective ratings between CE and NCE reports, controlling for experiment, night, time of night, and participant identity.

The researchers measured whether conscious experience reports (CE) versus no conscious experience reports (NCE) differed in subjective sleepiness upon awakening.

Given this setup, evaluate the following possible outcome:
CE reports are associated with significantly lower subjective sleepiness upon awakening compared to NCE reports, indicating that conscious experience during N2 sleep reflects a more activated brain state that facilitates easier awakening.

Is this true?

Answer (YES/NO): NO